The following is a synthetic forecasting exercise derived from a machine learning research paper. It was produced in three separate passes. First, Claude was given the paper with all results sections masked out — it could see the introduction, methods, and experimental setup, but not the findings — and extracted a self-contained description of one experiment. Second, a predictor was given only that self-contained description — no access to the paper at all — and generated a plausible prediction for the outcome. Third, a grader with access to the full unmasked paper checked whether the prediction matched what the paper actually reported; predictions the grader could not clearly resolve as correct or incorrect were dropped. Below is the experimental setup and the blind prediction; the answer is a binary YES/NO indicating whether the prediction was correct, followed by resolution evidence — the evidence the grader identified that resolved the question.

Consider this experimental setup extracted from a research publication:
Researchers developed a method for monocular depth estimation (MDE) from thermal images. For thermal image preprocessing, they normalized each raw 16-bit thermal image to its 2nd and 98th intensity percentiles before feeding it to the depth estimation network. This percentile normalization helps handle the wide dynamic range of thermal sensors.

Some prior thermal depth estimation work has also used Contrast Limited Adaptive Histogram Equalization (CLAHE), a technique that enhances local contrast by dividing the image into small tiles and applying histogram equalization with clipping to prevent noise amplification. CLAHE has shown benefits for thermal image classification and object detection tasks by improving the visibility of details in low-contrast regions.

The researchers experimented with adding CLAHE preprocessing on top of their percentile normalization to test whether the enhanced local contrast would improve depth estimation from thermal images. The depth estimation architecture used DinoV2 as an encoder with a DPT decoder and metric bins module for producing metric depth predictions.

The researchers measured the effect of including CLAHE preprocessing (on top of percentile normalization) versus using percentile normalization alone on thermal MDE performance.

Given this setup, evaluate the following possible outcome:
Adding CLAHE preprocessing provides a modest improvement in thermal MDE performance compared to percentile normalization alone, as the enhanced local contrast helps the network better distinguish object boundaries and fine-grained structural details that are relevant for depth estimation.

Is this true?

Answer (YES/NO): NO